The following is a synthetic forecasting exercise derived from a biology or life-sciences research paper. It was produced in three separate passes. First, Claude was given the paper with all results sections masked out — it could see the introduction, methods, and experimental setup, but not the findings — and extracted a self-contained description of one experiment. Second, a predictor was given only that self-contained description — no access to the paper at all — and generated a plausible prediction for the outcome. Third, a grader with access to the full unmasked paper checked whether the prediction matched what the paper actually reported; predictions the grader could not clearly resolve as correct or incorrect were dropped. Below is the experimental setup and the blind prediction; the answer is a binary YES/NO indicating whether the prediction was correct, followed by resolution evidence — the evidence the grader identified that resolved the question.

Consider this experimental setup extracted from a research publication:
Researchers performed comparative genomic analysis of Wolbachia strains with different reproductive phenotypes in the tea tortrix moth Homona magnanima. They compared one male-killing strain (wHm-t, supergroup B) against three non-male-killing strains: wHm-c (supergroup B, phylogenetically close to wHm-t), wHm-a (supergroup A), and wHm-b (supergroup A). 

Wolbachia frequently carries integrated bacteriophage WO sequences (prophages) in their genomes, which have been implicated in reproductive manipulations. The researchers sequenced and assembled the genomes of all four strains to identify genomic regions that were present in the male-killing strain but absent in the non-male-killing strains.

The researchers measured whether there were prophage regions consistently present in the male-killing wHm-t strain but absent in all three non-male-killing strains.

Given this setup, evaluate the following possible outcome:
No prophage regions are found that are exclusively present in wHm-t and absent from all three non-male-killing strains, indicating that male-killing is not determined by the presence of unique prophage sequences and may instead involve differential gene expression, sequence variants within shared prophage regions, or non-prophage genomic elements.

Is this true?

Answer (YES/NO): NO